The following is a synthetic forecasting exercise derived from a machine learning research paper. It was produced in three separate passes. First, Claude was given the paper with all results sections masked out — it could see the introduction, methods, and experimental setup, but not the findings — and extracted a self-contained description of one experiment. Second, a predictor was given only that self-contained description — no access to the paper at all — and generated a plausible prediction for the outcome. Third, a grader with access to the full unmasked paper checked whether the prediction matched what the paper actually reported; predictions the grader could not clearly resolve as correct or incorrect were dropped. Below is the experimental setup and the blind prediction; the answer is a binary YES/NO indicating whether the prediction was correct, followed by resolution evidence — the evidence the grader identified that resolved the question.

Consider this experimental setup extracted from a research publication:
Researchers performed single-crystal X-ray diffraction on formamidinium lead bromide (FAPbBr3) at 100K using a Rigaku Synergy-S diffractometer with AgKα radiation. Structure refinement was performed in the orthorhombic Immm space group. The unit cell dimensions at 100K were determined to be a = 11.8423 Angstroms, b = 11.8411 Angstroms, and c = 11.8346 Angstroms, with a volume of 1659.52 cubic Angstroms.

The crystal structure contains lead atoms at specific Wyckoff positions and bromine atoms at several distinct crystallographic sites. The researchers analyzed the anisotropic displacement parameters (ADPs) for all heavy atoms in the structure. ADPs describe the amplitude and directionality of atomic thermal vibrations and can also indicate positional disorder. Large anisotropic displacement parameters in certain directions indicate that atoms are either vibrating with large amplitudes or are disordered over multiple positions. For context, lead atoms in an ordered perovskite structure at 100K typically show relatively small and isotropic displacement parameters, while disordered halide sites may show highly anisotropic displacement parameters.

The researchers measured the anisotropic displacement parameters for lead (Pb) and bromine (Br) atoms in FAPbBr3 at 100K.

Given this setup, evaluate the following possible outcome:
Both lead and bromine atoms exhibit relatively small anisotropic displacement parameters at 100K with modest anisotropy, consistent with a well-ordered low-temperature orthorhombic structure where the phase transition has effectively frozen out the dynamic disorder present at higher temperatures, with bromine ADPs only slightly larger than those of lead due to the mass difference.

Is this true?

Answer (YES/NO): NO